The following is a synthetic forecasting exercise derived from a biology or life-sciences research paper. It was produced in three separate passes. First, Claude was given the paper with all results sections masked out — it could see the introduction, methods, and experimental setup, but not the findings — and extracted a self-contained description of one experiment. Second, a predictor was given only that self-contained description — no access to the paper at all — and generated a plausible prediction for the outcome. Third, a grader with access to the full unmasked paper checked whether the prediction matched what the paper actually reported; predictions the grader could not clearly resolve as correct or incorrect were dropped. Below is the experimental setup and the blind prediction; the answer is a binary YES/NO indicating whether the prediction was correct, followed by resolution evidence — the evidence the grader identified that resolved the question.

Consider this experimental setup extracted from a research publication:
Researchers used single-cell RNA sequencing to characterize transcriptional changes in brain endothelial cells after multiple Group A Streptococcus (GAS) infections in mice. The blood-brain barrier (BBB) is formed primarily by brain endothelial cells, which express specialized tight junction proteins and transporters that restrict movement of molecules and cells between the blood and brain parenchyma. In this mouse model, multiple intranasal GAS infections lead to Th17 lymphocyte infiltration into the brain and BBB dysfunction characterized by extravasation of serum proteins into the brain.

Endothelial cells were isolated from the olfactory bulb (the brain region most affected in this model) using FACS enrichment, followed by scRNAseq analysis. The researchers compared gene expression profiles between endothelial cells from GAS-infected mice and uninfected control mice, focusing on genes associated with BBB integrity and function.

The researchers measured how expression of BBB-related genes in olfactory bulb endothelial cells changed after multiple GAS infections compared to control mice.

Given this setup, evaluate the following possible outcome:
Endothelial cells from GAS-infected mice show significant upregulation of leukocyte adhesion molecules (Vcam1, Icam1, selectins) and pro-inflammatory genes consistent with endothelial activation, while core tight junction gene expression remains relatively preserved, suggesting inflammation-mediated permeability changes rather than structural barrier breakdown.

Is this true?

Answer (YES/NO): NO